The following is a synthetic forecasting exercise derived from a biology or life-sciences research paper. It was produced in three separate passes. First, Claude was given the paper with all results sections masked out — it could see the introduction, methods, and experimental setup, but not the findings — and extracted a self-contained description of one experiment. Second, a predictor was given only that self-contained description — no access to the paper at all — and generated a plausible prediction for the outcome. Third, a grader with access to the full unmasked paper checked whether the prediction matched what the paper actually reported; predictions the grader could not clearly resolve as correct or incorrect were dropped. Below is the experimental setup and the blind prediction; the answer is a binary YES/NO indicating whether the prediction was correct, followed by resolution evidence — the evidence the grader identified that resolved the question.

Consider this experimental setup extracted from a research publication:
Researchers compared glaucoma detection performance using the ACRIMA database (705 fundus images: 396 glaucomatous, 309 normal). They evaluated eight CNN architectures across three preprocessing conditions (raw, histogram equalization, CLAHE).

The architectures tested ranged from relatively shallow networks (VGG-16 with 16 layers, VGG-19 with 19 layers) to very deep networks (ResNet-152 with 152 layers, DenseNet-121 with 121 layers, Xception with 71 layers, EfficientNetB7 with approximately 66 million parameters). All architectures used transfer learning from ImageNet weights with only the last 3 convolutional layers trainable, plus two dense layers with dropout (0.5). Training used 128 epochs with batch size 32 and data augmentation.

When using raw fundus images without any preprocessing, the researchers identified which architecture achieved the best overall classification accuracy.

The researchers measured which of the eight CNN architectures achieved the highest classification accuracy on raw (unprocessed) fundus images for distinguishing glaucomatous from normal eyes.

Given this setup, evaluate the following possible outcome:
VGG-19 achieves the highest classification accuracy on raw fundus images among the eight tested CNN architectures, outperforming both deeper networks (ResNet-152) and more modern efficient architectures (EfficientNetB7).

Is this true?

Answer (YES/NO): YES